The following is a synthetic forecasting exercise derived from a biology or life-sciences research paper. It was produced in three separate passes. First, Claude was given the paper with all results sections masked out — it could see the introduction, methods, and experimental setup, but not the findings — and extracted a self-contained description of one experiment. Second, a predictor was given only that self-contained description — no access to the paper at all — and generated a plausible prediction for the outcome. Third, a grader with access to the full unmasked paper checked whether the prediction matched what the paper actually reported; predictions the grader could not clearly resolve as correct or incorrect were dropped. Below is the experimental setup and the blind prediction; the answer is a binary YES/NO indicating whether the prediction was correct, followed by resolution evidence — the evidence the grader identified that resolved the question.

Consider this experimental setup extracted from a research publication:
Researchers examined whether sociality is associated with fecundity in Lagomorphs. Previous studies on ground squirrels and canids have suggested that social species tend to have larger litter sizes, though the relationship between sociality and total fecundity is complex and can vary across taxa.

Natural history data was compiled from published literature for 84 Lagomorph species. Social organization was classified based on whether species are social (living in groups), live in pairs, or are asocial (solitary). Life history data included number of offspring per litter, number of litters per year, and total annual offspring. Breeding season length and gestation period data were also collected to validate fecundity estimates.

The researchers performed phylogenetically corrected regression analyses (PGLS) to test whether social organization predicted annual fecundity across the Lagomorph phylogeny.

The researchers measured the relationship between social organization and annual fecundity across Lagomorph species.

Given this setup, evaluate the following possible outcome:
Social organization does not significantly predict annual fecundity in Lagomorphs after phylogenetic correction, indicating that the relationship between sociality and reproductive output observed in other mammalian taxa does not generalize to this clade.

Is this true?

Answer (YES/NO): NO